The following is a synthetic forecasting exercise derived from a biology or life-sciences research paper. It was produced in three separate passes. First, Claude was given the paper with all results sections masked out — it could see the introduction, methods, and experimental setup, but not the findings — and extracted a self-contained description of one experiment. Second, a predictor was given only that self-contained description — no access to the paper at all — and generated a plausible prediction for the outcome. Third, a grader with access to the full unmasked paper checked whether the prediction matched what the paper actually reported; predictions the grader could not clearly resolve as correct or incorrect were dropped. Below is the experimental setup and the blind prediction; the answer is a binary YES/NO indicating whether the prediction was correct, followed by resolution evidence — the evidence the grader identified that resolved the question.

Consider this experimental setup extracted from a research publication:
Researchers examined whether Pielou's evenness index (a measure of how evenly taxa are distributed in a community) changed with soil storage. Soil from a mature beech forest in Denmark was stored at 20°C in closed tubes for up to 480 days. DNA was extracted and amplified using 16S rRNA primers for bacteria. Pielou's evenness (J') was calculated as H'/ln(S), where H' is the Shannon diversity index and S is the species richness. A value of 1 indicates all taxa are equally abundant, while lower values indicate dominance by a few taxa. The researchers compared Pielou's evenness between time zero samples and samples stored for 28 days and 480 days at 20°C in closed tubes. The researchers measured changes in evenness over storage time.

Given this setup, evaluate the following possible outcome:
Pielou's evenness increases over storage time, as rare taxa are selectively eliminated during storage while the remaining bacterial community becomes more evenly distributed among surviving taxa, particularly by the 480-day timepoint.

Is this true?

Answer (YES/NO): NO